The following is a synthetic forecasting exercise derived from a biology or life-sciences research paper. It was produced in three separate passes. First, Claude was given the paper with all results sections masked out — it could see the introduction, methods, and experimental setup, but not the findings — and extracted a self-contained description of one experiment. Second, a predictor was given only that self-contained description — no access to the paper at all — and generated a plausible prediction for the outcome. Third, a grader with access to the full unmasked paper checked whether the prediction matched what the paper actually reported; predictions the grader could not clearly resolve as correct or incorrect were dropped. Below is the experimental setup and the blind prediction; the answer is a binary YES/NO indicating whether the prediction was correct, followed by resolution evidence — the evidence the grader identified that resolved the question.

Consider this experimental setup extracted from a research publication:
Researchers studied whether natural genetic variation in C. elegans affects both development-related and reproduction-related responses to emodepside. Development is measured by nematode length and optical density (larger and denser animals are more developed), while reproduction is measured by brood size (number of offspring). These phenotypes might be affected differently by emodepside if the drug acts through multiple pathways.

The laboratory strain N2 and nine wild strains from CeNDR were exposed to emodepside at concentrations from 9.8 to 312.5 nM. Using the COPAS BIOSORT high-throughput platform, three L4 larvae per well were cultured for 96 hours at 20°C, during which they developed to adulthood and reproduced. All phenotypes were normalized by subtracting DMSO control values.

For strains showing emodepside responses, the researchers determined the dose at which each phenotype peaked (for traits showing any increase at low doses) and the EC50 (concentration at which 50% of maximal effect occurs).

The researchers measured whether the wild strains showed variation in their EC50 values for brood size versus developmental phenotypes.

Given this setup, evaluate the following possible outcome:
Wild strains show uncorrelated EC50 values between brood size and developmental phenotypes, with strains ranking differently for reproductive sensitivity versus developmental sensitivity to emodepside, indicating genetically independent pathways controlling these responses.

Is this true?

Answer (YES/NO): YES